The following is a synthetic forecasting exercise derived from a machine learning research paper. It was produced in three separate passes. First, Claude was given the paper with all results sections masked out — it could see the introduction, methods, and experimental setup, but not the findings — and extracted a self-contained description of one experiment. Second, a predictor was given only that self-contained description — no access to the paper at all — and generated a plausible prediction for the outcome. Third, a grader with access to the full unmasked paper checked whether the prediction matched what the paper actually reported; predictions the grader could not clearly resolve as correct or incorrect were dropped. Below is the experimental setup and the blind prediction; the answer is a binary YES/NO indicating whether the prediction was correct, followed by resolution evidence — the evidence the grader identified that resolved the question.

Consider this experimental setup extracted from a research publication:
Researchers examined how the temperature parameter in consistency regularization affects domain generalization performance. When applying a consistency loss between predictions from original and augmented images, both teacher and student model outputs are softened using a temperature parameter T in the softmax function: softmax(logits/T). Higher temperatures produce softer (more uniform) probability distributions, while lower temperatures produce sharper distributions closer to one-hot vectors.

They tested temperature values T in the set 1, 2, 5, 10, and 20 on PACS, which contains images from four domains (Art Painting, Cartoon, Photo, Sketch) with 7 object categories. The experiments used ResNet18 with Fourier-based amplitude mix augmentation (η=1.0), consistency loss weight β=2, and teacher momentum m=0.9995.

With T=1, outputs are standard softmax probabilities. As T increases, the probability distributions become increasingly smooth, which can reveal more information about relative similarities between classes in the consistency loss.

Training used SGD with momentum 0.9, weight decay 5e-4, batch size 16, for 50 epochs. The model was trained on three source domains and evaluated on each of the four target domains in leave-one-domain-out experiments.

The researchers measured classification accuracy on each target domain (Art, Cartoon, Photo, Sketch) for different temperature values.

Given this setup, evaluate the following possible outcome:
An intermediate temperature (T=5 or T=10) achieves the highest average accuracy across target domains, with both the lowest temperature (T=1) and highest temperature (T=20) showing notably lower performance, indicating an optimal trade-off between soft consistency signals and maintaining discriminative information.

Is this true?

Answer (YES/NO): NO